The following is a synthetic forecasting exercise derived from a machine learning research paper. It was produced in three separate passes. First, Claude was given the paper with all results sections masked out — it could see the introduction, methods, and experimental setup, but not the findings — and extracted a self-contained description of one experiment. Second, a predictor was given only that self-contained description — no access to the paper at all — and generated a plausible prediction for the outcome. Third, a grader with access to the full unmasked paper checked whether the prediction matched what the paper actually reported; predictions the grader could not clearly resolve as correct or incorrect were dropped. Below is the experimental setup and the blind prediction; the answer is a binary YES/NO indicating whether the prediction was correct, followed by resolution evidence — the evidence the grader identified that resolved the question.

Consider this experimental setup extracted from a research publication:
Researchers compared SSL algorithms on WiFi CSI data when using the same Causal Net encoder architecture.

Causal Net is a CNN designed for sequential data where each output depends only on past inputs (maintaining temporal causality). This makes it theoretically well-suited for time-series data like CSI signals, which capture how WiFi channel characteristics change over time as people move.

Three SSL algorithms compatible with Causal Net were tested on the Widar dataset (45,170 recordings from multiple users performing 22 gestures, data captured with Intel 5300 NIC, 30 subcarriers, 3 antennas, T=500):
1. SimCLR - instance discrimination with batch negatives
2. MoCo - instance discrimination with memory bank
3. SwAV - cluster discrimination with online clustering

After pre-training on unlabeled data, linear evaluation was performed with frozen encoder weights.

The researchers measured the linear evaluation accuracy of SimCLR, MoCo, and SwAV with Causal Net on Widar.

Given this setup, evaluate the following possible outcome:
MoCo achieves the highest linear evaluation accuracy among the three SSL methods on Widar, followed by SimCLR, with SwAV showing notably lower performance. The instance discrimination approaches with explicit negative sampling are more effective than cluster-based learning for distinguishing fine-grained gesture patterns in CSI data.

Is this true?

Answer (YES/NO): NO